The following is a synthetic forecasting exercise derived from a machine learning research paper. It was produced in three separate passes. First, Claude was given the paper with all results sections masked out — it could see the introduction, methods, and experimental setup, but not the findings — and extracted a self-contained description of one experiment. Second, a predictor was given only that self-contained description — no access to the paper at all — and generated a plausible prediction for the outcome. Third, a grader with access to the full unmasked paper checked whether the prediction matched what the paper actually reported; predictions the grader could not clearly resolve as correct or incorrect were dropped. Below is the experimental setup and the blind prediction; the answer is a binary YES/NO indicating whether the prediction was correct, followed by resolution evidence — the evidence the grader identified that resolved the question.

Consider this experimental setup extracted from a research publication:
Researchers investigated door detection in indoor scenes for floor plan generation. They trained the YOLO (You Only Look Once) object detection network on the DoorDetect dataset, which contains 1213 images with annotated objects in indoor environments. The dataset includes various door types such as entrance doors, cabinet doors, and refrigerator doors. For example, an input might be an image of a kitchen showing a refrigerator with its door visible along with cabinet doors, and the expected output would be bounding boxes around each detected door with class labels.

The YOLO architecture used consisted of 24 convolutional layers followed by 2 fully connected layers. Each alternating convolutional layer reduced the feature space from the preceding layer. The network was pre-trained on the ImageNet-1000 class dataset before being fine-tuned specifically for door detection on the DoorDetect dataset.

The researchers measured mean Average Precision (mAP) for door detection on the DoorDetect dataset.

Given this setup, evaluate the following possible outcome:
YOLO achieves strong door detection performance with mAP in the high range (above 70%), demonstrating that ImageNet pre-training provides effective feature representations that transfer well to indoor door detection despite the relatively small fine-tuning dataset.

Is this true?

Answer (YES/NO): NO